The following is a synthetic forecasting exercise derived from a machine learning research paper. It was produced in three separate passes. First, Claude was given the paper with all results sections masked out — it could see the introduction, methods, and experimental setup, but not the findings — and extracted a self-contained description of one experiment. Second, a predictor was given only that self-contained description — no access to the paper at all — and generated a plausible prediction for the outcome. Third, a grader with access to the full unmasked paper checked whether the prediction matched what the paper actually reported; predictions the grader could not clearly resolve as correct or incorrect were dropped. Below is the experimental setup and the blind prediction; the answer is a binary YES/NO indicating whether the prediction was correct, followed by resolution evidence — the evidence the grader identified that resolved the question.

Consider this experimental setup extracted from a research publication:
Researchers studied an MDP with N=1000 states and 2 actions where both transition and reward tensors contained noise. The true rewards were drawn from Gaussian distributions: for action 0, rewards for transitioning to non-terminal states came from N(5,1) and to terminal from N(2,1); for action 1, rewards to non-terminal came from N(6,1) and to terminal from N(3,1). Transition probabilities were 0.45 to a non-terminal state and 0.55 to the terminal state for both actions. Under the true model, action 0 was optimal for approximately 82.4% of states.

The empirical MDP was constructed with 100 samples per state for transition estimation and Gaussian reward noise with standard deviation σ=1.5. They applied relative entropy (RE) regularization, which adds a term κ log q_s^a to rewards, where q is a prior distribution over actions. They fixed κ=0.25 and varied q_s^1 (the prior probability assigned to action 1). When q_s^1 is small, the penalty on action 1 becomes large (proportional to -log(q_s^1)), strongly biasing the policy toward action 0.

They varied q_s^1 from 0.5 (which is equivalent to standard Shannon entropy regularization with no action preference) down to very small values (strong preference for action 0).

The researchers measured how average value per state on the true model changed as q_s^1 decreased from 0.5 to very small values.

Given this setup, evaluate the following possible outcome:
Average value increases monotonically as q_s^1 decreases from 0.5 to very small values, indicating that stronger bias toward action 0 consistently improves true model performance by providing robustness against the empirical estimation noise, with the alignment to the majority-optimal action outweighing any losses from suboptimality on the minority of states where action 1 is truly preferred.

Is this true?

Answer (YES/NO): NO